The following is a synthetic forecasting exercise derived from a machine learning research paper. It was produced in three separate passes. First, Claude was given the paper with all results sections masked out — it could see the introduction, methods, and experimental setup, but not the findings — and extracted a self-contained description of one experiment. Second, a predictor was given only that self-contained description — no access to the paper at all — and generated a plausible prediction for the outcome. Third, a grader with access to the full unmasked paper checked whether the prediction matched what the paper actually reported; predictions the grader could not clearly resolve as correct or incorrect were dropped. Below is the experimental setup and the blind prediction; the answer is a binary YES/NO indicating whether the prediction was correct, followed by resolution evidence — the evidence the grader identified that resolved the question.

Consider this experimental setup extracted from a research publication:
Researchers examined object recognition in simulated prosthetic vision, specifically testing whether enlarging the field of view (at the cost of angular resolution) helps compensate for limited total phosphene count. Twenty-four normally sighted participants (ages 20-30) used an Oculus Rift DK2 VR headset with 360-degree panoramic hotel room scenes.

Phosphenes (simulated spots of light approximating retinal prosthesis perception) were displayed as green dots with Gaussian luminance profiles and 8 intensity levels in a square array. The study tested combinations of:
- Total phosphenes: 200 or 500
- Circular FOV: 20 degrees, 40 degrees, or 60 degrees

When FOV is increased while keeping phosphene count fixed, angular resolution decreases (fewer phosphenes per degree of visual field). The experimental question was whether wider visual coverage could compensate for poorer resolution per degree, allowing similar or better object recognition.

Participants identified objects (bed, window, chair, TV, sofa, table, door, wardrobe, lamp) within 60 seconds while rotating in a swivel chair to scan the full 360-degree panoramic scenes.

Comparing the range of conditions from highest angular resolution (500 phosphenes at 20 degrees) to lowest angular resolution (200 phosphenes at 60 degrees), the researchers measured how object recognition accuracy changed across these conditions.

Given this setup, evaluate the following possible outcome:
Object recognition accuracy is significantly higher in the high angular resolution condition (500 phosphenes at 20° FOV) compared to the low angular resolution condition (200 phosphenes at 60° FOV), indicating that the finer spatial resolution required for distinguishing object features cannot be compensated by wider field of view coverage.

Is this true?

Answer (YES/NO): YES